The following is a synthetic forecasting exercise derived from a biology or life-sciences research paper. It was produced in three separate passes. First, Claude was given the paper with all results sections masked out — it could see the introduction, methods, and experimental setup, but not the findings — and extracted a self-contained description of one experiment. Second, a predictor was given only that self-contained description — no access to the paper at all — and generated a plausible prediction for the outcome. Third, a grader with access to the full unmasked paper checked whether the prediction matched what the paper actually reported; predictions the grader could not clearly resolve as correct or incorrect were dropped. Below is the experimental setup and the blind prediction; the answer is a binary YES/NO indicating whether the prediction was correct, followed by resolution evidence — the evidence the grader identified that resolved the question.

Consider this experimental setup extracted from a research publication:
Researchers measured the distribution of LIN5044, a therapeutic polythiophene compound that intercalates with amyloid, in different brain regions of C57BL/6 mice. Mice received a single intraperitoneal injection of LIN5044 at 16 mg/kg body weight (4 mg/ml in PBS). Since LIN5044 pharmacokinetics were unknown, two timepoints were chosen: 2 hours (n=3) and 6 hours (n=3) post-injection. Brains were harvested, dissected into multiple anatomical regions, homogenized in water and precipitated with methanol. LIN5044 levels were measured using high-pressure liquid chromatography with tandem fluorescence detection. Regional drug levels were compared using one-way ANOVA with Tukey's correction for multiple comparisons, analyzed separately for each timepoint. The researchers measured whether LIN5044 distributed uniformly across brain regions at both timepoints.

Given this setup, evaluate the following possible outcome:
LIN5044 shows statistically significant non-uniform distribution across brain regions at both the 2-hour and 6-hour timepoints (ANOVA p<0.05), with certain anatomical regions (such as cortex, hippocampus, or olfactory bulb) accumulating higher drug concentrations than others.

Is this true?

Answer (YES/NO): NO